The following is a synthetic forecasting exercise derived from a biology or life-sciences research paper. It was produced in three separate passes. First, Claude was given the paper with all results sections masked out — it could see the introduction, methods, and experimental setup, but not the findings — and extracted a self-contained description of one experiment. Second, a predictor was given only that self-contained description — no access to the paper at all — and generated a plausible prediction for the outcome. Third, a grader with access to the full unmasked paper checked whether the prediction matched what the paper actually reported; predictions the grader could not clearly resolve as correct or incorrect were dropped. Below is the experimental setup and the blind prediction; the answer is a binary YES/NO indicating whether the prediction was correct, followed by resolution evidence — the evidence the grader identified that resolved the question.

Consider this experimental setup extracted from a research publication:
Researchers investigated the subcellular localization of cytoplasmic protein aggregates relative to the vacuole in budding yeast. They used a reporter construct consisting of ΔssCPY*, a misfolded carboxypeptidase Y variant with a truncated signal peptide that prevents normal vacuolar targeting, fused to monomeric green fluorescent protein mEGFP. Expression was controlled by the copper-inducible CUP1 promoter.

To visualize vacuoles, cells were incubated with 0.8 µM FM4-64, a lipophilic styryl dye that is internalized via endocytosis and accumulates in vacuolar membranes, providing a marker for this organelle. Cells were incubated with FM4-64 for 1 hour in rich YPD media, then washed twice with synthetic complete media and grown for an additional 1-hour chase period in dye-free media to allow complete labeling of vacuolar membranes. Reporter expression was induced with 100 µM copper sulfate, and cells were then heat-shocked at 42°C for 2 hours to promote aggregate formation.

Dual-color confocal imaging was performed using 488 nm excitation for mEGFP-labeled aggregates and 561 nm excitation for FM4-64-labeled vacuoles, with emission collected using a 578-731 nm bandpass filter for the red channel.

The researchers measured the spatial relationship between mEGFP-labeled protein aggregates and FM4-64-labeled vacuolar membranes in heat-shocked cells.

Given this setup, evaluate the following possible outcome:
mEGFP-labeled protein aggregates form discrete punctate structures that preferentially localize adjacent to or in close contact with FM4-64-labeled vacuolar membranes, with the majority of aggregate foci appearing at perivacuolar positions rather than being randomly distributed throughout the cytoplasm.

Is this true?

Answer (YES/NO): NO